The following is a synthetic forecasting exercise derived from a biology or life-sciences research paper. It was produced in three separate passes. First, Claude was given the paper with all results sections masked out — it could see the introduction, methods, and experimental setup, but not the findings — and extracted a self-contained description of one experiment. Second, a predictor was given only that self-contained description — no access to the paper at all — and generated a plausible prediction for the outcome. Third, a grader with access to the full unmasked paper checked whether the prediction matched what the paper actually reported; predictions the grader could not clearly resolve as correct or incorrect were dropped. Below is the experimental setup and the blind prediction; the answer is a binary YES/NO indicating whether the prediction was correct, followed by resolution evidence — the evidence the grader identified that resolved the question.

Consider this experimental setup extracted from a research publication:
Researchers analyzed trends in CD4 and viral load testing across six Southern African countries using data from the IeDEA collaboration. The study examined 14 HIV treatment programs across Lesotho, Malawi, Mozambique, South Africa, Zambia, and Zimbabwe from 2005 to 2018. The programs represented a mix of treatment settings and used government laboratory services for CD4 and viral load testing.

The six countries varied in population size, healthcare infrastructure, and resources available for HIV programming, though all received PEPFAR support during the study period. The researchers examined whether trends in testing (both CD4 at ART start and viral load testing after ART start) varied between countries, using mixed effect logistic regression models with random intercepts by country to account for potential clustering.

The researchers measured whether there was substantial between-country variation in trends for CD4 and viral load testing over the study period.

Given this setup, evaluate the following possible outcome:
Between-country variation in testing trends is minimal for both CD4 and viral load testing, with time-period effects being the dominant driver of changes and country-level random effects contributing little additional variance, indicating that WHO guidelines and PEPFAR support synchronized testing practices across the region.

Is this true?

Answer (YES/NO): NO